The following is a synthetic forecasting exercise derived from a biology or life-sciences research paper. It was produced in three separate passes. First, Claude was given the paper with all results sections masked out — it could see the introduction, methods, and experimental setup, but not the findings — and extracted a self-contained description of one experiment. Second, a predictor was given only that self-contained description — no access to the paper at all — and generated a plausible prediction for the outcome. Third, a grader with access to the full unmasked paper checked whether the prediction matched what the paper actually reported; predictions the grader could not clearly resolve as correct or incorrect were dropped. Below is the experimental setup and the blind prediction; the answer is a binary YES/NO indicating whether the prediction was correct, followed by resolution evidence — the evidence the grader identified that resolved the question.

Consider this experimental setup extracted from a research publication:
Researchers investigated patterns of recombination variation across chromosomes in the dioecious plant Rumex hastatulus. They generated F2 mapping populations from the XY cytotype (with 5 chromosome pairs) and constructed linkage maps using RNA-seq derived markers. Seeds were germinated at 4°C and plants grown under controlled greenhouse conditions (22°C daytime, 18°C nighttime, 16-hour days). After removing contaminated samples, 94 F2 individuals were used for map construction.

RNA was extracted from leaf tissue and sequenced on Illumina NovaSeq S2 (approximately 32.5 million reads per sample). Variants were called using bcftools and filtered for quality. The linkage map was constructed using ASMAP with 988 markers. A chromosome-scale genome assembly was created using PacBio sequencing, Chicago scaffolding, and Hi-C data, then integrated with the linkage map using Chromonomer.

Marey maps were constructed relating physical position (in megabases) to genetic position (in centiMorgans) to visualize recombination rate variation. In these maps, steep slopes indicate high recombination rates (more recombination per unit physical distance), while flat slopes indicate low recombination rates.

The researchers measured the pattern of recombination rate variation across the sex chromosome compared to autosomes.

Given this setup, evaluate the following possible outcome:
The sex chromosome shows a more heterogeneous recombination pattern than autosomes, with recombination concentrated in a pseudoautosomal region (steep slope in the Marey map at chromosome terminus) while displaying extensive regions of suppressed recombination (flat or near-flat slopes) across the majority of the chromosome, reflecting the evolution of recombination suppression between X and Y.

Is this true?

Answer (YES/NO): NO